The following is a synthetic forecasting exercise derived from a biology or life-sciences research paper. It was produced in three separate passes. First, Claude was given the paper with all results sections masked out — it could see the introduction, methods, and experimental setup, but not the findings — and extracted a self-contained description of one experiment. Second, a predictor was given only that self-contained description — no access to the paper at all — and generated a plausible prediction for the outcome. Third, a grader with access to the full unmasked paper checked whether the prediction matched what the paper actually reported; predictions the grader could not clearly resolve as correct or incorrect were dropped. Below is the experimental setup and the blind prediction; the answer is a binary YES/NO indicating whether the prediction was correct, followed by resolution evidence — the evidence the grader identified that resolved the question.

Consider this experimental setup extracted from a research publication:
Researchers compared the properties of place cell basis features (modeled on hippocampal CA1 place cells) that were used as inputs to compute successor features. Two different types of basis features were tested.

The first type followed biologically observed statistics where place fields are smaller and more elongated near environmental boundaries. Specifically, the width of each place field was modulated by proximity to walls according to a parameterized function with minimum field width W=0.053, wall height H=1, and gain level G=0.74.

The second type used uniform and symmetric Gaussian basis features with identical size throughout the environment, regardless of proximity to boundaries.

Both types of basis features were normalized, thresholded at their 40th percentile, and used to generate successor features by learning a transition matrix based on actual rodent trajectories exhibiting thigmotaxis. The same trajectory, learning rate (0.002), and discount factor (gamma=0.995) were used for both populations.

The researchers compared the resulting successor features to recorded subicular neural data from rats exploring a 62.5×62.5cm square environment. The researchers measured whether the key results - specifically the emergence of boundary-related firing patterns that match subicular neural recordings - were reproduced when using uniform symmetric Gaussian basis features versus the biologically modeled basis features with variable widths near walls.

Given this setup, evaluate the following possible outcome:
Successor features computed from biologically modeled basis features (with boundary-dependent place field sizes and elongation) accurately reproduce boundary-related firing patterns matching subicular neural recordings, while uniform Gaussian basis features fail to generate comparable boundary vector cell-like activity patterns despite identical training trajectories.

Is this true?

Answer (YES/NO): NO